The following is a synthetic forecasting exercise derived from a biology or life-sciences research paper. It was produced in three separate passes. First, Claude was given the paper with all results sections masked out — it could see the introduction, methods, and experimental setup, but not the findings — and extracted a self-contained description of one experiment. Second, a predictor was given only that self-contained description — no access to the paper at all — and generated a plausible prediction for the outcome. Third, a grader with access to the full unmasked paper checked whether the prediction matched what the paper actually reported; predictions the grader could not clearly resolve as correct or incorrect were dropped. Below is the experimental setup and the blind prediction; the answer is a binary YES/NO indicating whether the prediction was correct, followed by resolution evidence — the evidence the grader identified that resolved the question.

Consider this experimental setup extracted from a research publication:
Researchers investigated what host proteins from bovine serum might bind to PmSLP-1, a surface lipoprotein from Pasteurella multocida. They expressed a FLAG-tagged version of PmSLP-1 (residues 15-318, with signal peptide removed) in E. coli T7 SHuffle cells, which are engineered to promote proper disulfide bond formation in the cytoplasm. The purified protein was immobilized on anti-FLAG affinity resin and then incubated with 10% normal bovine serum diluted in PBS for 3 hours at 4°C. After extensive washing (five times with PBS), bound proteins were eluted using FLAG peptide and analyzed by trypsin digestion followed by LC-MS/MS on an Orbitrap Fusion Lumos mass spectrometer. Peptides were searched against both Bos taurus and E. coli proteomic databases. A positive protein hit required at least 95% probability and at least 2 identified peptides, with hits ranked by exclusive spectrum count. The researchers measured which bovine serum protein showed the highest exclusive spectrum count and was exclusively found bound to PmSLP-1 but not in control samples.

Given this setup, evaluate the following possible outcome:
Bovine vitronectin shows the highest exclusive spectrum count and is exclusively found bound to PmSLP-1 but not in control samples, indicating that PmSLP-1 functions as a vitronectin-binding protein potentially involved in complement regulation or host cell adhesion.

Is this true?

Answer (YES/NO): NO